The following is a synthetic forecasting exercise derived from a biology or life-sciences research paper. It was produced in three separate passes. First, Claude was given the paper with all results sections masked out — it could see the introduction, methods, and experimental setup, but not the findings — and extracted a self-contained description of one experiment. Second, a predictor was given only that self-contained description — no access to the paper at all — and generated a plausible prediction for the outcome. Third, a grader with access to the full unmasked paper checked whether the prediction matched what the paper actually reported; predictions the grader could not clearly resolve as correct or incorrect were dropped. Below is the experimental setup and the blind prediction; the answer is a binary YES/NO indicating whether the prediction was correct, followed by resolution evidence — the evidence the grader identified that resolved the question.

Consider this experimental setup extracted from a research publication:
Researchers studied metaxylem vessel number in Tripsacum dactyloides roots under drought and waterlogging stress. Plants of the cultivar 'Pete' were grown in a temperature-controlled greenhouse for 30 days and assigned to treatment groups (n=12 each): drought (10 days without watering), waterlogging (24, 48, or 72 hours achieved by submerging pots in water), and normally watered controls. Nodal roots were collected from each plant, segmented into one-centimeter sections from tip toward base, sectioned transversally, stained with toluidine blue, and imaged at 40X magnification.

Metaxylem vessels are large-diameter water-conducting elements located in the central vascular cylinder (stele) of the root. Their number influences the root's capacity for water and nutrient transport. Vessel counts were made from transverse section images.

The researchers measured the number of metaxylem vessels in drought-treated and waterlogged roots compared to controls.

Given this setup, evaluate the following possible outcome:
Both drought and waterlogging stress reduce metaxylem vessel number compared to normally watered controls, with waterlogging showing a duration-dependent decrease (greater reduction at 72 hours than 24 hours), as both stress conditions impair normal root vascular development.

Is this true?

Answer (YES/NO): NO